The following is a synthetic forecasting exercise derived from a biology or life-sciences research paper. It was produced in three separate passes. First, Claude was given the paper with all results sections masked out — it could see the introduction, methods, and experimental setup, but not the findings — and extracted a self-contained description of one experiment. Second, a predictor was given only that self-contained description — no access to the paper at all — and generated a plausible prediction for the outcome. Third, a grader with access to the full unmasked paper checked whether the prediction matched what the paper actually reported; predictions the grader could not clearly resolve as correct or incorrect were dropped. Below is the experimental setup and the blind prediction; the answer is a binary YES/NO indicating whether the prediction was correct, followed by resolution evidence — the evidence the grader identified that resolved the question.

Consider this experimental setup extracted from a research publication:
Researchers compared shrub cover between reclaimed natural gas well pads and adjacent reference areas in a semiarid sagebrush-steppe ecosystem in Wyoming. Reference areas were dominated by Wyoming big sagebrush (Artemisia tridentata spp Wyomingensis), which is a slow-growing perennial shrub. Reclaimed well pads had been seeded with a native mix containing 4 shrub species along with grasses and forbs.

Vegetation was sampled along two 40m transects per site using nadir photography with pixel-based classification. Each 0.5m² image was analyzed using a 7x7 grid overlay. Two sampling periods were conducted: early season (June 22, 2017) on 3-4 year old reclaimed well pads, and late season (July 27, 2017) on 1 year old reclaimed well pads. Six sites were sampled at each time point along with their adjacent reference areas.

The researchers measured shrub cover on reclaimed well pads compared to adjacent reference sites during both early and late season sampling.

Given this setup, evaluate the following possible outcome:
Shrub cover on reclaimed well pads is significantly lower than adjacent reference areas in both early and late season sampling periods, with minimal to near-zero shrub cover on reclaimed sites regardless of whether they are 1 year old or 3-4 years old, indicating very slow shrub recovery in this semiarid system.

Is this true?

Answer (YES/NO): YES